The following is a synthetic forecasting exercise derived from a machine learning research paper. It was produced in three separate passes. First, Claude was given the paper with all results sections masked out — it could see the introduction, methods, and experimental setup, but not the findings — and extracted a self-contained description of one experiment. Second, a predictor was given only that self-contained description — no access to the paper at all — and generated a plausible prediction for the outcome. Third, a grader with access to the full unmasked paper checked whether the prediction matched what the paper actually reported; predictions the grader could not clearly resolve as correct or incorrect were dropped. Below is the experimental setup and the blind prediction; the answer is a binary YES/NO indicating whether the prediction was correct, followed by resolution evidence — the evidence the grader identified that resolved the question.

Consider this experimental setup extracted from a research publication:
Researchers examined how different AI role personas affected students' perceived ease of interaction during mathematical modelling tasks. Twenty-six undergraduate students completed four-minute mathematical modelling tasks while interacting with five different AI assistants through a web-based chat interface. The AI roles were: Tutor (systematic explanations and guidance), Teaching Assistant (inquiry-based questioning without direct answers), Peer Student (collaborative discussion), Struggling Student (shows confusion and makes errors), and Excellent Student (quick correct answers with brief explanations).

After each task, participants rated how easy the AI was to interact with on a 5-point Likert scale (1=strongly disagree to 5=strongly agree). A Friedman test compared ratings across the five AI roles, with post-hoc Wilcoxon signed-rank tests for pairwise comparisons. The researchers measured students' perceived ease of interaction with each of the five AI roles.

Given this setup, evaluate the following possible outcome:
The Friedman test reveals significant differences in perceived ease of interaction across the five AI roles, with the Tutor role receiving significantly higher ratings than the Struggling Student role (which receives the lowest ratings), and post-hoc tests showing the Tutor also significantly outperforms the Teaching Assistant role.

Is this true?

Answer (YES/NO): NO